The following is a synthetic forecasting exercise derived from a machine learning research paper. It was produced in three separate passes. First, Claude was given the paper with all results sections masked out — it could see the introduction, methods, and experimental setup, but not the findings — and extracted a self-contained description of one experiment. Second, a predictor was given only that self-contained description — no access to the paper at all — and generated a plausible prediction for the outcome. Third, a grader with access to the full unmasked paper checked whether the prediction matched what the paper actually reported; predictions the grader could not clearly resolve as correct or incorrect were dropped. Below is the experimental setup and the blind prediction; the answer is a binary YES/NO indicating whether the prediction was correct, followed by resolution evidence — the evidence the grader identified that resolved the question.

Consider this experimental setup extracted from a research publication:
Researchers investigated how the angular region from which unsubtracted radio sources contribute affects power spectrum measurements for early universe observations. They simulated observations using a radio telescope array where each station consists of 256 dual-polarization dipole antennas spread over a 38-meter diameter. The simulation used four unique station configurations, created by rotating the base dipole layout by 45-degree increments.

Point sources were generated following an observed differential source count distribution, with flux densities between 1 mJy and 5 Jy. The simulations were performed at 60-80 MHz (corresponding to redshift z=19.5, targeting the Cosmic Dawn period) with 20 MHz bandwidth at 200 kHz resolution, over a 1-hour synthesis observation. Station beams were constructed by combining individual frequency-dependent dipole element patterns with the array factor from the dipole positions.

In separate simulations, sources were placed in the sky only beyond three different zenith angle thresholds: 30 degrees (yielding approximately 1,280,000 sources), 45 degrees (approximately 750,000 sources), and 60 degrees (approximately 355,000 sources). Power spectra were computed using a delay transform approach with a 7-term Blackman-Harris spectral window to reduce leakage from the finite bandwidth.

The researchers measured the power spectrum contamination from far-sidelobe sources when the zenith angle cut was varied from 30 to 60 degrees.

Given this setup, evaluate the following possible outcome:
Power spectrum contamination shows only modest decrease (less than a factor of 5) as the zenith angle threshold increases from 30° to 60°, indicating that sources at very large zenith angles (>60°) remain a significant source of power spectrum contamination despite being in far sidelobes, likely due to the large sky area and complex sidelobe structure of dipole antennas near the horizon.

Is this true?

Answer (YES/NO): YES